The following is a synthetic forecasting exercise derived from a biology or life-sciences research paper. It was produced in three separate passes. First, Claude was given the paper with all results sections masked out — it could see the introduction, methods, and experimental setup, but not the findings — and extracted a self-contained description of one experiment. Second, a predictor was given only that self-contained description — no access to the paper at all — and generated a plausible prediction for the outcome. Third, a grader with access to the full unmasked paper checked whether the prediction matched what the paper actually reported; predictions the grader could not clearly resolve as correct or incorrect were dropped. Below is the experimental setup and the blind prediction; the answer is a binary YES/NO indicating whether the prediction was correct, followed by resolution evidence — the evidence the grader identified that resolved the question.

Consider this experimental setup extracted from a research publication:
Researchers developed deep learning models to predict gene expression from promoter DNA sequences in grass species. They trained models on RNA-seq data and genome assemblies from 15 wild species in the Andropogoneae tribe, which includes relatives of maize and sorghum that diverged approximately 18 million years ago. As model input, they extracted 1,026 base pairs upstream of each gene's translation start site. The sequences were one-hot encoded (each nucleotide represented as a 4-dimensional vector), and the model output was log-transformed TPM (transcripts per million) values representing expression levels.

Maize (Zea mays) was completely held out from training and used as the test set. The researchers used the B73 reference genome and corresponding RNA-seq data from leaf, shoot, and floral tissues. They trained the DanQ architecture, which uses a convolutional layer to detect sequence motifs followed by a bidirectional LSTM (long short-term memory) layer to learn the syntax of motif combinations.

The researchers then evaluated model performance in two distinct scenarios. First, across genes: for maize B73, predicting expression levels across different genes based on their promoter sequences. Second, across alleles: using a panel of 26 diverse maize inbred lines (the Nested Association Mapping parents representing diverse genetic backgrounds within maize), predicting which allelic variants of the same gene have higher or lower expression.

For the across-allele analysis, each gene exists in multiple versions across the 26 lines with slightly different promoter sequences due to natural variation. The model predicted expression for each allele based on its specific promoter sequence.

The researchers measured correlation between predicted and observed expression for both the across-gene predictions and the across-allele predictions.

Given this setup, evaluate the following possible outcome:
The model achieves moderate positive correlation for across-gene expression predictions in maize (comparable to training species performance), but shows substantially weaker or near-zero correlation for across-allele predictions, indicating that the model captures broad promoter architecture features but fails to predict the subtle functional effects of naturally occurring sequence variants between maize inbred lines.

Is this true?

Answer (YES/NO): YES